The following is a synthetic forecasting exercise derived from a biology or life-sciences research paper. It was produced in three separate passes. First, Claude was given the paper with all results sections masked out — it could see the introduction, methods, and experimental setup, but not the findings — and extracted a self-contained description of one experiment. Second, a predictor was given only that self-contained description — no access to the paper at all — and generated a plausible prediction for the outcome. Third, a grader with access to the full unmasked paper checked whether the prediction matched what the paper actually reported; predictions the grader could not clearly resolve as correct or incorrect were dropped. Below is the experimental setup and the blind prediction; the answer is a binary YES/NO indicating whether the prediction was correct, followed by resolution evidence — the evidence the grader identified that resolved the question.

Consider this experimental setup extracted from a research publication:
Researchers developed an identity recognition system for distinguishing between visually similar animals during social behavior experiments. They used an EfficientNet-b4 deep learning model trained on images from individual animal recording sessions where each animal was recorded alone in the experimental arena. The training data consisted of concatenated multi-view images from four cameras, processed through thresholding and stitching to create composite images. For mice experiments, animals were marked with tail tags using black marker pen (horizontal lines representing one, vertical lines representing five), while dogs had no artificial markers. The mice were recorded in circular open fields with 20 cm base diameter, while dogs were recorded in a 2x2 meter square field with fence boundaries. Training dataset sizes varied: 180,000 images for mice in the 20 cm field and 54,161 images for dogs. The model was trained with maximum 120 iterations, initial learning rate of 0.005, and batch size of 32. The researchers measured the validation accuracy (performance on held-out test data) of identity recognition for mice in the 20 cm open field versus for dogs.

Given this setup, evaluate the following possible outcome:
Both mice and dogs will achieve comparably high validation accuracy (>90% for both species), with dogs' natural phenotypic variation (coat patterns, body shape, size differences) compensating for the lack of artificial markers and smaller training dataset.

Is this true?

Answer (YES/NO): NO